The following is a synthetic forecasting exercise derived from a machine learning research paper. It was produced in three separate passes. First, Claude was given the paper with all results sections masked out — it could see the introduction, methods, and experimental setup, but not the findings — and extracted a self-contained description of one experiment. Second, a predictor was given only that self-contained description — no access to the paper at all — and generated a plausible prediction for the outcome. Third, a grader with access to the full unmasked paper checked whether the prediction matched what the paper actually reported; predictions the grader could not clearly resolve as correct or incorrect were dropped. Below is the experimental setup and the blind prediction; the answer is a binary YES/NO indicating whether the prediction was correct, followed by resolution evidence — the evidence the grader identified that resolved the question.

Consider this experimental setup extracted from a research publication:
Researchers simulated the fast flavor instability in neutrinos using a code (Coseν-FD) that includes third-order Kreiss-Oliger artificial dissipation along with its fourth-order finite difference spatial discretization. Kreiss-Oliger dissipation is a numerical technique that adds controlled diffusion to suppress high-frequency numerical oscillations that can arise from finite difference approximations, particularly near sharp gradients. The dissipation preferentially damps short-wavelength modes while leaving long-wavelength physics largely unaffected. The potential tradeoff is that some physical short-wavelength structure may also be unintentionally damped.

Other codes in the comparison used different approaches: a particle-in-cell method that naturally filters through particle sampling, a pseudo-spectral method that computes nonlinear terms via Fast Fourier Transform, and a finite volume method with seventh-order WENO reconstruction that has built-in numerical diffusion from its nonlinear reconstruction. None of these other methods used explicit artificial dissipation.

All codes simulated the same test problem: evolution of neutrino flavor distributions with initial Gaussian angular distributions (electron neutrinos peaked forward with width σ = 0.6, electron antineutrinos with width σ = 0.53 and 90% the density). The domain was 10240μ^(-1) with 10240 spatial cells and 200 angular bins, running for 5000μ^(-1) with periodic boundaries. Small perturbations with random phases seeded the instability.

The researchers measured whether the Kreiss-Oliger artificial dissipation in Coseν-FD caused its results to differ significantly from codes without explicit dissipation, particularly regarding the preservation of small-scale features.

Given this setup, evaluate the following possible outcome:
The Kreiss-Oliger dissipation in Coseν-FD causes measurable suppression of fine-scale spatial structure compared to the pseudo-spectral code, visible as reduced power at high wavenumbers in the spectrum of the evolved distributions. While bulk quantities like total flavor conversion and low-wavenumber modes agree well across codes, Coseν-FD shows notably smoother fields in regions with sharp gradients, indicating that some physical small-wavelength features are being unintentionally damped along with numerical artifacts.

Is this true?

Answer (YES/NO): NO